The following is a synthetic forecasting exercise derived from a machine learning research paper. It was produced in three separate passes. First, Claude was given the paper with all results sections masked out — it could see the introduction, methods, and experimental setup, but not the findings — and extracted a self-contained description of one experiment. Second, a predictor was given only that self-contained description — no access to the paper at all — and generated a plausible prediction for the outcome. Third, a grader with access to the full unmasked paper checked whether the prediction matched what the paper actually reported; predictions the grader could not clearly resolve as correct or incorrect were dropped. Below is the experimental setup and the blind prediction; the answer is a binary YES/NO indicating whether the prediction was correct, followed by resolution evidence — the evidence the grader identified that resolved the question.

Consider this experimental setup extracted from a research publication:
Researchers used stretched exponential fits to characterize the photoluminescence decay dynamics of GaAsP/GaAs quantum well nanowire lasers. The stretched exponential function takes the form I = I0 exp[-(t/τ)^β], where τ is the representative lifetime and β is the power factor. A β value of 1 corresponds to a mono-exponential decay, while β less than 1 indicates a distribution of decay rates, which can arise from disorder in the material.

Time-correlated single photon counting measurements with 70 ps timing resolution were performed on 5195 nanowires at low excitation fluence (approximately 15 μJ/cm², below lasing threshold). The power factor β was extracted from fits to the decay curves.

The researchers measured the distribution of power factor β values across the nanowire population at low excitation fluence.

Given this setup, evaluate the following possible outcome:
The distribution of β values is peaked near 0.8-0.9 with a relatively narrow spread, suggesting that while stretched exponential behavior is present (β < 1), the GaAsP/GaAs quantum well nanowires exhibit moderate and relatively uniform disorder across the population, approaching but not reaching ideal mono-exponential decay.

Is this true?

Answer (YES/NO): NO